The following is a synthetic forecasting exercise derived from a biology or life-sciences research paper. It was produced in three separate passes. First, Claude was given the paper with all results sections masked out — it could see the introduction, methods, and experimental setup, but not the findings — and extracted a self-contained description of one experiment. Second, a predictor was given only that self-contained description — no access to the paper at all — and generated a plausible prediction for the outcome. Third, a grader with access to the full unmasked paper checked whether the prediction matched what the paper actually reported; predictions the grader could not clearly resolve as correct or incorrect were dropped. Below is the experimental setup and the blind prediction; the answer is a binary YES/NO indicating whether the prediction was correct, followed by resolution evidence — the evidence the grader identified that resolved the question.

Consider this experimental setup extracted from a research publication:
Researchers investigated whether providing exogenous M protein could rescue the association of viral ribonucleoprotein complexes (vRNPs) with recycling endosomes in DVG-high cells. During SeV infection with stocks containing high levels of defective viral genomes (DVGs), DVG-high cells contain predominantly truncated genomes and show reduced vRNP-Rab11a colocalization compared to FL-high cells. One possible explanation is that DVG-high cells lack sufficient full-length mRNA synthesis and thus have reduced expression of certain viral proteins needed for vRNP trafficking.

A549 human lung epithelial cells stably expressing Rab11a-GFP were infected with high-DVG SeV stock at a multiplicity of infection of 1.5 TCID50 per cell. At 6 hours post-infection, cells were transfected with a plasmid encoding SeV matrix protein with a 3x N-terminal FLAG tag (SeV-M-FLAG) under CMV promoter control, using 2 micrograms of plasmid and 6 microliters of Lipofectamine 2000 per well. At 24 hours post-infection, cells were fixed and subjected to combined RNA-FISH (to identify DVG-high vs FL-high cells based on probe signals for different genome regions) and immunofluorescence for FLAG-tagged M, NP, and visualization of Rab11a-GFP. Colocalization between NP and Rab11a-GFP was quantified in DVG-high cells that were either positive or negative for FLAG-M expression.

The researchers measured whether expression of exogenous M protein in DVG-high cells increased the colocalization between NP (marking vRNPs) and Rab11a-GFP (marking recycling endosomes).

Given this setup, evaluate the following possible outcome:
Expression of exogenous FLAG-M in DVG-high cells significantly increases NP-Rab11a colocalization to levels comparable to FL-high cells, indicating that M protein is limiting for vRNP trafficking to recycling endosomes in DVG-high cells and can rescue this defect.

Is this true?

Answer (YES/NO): NO